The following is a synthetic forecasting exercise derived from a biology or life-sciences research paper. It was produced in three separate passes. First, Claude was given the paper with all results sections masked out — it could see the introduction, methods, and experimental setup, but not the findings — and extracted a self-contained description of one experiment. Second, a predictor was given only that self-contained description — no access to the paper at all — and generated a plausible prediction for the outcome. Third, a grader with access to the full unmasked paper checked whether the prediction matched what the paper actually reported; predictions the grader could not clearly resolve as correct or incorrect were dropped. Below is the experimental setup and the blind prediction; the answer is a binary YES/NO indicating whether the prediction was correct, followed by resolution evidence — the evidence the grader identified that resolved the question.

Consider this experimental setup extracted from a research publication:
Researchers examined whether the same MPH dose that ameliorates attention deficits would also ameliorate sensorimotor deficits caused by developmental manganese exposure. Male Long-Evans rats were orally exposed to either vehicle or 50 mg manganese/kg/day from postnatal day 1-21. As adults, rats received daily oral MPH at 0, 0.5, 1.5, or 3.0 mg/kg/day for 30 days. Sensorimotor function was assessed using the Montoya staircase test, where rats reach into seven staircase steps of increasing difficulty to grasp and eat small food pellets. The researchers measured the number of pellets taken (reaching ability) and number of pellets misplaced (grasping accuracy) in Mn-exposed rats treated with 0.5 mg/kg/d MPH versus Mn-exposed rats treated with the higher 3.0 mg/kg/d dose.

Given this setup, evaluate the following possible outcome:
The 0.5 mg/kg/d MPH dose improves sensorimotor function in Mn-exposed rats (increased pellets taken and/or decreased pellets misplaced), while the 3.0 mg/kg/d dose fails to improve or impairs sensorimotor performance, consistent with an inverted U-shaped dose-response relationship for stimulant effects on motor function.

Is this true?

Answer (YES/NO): NO